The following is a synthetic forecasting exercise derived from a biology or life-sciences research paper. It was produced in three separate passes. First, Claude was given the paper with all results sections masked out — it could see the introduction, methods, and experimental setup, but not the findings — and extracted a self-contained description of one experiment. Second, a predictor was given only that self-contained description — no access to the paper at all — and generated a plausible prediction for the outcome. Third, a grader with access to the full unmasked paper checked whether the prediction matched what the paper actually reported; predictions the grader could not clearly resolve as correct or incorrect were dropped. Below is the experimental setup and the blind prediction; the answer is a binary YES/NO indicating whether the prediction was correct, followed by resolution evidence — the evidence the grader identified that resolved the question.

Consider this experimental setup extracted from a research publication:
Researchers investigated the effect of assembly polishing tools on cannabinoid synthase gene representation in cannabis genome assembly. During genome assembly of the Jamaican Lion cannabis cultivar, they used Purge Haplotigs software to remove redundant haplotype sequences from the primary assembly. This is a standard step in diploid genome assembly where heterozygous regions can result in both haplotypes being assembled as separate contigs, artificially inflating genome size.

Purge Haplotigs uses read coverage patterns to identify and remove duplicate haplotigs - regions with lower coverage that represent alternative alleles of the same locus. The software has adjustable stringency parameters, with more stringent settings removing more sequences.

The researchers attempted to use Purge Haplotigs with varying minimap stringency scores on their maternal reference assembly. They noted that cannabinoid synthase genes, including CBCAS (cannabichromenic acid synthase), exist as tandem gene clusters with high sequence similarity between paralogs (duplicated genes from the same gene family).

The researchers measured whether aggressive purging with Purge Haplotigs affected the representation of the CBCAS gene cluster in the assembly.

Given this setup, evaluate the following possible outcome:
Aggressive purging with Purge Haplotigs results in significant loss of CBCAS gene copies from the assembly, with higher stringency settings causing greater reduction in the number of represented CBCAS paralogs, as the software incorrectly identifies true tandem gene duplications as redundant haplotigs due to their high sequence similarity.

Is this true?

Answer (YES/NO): YES